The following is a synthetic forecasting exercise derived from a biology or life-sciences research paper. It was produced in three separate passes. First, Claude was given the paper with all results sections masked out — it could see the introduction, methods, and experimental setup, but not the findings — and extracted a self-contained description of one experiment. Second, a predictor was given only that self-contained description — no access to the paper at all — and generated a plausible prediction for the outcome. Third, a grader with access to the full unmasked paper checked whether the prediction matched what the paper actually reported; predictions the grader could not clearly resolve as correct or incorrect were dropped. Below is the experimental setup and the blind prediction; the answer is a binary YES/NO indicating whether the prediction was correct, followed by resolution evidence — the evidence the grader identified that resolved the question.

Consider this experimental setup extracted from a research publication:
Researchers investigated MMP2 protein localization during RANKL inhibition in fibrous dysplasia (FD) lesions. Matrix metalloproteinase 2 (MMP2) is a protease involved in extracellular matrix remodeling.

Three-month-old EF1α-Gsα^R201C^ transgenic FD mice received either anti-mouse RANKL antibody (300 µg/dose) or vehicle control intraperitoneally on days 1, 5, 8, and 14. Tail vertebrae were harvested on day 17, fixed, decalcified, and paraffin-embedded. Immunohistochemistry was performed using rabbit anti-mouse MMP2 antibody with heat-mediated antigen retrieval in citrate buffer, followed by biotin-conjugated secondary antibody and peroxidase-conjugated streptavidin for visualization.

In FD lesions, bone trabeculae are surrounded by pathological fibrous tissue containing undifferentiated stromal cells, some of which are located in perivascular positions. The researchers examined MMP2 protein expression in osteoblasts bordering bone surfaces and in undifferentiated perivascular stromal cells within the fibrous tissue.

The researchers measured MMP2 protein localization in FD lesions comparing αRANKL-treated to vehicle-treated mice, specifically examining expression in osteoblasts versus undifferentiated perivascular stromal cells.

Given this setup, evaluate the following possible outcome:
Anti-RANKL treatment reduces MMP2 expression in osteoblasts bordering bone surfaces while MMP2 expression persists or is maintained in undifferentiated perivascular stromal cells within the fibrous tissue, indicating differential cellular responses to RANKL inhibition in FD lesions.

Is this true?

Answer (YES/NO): NO